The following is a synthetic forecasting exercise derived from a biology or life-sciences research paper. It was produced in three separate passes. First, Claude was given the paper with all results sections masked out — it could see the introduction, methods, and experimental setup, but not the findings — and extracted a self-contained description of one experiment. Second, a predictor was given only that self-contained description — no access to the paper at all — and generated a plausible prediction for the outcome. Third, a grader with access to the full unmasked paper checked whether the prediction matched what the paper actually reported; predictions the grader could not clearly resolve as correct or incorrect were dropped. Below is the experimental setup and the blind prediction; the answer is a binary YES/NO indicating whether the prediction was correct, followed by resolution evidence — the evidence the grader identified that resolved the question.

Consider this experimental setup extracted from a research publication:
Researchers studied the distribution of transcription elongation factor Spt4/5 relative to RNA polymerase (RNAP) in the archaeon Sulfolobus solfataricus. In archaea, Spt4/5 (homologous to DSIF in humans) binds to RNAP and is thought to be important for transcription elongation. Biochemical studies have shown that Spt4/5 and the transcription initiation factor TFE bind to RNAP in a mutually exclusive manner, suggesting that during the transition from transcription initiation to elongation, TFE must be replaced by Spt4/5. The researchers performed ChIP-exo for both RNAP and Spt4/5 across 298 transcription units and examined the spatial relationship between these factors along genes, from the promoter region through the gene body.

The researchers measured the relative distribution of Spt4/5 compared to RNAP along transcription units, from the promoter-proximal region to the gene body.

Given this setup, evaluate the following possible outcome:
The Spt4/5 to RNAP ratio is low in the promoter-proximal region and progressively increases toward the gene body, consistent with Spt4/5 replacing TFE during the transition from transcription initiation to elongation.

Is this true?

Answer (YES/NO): NO